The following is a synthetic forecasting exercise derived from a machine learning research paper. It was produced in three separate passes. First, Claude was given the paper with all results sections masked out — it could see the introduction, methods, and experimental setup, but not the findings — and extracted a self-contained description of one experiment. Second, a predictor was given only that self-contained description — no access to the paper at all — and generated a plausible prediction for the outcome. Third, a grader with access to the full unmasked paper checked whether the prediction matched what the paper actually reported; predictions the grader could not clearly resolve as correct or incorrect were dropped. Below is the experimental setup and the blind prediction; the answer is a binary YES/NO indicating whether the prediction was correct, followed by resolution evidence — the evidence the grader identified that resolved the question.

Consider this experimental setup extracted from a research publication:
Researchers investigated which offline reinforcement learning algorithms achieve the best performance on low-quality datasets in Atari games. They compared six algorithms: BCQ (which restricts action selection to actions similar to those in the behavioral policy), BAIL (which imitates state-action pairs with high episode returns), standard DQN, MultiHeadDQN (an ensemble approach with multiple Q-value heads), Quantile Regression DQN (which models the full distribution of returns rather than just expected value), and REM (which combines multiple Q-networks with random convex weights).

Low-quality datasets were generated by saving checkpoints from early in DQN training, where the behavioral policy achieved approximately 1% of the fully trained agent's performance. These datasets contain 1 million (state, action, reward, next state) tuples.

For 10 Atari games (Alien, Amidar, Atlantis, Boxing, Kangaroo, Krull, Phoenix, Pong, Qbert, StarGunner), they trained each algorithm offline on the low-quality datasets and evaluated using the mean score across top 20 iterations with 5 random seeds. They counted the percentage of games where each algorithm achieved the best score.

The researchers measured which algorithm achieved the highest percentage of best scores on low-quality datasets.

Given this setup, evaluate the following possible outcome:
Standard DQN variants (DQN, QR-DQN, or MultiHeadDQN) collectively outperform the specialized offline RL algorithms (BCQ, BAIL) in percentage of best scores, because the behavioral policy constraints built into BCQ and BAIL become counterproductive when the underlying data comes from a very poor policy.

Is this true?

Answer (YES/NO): YES